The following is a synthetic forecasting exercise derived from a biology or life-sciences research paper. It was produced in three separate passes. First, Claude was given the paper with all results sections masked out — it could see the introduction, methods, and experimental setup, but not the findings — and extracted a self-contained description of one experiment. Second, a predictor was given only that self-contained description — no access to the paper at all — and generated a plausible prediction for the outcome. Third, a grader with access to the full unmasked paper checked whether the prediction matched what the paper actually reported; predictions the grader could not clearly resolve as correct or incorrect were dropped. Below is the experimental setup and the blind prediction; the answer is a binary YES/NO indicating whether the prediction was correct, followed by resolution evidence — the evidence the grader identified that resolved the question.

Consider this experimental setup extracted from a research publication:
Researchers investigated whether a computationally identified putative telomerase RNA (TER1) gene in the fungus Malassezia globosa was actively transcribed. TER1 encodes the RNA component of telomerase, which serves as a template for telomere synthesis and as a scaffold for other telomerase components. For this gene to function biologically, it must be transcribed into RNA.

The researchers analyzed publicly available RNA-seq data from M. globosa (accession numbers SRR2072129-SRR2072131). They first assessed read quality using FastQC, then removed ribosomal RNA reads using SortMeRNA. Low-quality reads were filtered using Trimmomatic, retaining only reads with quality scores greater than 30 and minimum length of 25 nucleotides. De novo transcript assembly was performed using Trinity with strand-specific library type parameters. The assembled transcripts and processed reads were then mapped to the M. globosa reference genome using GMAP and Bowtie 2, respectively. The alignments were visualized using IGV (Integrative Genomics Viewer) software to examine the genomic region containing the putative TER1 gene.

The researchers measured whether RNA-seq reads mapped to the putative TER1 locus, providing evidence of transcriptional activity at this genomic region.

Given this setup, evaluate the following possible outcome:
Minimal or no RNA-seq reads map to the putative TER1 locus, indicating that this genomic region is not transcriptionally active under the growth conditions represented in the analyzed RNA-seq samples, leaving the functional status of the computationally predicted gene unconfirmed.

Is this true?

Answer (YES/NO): NO